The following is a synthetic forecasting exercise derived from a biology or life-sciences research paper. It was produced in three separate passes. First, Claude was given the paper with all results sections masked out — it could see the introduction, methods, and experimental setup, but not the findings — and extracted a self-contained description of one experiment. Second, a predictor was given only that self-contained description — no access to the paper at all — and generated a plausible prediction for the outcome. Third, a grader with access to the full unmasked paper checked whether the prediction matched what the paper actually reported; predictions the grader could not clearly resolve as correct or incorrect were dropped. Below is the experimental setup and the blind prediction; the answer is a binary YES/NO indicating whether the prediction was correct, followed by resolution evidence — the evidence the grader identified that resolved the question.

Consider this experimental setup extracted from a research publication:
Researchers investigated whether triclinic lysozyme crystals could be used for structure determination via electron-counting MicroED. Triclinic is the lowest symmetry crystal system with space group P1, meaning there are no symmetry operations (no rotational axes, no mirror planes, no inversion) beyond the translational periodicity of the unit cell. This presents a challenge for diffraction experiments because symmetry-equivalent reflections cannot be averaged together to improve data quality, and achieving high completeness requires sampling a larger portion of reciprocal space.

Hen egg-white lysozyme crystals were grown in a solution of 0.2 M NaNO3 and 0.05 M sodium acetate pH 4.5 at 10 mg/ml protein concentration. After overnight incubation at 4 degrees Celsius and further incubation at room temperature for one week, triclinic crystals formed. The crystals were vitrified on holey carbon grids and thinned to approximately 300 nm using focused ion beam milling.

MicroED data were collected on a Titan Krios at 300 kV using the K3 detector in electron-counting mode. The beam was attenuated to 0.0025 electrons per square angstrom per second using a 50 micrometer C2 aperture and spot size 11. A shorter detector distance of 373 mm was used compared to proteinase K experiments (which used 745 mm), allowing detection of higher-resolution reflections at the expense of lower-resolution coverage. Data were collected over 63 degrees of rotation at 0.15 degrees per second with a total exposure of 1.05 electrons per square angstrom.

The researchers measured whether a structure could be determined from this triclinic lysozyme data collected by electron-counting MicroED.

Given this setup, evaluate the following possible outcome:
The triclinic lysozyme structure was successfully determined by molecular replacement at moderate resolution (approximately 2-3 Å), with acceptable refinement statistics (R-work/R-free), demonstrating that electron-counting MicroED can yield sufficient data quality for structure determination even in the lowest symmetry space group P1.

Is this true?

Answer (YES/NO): NO